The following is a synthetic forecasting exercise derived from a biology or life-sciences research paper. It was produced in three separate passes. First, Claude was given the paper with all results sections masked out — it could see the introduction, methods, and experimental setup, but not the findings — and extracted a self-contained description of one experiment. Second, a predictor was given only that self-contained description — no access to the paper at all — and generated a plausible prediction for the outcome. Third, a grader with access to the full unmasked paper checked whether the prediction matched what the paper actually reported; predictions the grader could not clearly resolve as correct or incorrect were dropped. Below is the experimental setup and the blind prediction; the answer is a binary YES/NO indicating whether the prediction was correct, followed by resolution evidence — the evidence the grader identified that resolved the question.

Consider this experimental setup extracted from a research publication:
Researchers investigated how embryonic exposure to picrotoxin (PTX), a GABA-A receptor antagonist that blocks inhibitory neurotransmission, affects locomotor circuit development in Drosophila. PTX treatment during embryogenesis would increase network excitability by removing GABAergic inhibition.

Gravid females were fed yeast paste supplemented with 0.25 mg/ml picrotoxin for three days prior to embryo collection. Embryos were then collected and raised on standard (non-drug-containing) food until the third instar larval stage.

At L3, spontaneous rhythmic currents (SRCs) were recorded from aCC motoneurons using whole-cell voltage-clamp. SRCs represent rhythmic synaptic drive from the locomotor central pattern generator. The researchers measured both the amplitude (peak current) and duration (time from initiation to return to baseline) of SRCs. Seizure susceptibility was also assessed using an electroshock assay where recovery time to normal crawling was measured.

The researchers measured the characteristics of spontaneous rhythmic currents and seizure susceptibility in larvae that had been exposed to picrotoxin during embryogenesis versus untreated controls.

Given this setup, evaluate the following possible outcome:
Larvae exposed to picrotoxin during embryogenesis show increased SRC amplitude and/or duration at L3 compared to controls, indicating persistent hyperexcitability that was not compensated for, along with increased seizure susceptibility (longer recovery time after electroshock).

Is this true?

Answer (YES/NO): YES